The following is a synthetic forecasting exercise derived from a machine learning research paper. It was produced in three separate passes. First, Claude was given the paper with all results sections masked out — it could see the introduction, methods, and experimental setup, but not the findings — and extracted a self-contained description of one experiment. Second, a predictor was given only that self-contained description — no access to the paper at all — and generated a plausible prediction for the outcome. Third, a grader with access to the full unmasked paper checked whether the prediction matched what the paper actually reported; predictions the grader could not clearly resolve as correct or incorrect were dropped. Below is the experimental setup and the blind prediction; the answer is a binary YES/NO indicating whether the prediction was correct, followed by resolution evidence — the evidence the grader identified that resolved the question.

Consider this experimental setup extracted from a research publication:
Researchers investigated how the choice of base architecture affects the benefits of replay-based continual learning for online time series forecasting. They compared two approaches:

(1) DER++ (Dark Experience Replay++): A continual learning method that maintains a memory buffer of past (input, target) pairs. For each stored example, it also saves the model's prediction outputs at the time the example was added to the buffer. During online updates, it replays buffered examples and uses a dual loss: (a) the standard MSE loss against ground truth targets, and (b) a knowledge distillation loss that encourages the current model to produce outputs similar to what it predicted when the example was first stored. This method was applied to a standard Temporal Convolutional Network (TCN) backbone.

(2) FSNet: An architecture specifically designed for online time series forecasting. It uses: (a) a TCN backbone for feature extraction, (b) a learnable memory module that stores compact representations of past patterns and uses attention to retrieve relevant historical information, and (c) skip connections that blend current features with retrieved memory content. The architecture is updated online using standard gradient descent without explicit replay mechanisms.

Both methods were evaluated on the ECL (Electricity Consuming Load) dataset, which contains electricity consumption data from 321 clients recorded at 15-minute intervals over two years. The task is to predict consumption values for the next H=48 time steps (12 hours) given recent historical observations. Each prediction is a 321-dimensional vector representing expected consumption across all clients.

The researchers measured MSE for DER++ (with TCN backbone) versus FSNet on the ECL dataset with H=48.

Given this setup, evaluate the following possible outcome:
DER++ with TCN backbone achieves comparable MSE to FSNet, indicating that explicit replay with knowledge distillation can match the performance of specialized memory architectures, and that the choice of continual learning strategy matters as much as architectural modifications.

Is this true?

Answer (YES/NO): NO